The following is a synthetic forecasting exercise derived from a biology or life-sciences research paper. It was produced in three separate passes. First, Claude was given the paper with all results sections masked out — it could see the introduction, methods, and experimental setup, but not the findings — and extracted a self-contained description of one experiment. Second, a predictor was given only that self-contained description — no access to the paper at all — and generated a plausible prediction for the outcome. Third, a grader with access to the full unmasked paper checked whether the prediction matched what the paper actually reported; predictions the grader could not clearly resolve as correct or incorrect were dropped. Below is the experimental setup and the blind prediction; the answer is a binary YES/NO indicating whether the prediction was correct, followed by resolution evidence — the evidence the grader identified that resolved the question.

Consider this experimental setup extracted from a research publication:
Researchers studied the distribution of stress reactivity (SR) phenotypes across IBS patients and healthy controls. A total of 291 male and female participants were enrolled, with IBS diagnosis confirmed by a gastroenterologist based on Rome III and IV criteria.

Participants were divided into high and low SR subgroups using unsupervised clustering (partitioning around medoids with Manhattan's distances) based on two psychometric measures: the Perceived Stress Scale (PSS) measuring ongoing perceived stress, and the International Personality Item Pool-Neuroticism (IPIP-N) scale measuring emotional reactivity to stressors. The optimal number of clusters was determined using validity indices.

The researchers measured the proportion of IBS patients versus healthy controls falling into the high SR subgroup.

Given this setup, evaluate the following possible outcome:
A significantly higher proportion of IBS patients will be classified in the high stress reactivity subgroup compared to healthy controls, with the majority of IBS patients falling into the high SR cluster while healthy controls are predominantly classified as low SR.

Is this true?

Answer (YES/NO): YES